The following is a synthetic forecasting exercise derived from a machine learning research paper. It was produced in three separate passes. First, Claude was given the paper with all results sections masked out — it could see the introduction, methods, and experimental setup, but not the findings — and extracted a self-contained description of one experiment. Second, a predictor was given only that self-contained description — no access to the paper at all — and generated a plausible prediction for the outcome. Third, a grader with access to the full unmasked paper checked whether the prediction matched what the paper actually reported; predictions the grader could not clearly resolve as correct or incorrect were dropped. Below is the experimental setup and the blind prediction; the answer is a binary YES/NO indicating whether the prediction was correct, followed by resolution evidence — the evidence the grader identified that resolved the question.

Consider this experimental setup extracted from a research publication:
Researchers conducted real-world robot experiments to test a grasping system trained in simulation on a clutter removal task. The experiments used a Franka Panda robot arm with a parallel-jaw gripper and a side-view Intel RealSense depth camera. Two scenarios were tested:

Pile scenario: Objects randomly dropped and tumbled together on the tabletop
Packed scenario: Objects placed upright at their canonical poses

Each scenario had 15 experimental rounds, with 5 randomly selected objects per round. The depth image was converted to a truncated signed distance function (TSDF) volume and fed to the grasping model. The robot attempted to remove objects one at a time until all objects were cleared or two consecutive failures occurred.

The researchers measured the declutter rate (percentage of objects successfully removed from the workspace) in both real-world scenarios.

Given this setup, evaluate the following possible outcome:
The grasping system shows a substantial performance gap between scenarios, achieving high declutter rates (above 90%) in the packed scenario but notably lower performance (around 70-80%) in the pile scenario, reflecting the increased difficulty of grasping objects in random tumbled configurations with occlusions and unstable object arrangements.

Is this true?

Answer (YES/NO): NO